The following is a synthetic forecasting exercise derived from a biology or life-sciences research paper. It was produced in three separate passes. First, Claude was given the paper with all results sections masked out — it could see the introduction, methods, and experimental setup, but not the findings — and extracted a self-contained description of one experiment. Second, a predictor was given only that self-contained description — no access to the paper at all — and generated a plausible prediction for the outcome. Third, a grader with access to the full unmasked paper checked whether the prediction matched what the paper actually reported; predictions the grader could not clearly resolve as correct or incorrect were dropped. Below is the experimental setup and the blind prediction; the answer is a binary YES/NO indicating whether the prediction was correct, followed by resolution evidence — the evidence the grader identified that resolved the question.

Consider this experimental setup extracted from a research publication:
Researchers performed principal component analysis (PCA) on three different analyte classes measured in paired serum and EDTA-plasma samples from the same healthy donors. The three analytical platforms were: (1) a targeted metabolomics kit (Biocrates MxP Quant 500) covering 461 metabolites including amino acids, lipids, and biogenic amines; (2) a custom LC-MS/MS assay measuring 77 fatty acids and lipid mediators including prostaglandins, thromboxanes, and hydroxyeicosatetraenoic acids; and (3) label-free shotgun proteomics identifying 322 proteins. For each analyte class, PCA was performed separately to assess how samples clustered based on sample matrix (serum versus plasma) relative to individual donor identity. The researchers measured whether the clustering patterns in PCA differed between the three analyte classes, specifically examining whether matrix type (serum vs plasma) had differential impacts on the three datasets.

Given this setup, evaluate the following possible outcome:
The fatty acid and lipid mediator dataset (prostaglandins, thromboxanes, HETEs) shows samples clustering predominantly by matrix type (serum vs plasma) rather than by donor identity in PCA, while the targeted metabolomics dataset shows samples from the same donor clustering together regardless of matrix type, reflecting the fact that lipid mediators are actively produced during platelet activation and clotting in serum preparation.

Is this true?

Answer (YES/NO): NO